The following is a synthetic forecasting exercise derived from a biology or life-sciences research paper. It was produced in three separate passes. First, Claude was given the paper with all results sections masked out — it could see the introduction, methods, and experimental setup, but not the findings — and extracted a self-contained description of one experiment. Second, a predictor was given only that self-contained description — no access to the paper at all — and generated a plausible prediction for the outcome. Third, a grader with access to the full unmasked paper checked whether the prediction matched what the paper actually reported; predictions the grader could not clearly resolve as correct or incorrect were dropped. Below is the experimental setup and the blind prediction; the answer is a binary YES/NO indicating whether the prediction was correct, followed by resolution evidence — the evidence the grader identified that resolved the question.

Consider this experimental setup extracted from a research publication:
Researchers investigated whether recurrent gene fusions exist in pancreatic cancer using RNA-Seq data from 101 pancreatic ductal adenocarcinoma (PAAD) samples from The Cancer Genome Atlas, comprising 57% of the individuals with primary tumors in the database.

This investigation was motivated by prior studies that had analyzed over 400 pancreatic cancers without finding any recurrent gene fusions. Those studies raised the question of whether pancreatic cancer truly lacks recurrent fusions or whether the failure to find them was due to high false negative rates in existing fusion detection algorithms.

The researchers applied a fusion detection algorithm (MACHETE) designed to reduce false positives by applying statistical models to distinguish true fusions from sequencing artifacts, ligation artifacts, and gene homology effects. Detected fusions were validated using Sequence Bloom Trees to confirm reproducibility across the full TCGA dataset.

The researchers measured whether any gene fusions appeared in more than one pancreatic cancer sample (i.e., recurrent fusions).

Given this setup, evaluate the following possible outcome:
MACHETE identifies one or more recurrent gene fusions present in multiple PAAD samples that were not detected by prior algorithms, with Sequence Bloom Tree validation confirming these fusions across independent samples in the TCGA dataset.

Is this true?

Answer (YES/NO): NO